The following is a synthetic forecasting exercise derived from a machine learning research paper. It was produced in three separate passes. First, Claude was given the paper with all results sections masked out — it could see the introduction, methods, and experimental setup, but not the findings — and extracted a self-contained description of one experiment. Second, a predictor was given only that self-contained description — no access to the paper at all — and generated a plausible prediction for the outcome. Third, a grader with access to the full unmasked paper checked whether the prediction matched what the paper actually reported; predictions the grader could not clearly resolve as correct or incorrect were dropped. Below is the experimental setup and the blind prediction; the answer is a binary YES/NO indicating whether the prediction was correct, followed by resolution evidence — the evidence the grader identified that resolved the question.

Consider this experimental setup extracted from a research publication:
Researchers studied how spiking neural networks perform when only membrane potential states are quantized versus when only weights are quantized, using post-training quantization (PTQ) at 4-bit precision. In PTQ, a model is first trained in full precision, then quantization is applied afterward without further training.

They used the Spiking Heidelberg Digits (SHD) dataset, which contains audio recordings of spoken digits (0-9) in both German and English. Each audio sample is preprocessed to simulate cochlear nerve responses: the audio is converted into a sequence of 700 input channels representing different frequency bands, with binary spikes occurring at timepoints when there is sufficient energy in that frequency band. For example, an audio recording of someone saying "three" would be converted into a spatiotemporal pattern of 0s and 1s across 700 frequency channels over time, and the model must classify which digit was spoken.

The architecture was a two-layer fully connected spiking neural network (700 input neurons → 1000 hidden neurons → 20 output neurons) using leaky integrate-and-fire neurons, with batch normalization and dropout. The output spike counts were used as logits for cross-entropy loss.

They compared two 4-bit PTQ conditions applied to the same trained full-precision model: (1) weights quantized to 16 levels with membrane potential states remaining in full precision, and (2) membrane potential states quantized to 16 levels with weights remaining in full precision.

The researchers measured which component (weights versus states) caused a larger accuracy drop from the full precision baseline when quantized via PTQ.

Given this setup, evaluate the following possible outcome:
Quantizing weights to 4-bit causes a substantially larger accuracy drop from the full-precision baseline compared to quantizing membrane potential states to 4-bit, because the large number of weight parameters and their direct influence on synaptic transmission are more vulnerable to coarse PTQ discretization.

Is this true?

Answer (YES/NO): NO